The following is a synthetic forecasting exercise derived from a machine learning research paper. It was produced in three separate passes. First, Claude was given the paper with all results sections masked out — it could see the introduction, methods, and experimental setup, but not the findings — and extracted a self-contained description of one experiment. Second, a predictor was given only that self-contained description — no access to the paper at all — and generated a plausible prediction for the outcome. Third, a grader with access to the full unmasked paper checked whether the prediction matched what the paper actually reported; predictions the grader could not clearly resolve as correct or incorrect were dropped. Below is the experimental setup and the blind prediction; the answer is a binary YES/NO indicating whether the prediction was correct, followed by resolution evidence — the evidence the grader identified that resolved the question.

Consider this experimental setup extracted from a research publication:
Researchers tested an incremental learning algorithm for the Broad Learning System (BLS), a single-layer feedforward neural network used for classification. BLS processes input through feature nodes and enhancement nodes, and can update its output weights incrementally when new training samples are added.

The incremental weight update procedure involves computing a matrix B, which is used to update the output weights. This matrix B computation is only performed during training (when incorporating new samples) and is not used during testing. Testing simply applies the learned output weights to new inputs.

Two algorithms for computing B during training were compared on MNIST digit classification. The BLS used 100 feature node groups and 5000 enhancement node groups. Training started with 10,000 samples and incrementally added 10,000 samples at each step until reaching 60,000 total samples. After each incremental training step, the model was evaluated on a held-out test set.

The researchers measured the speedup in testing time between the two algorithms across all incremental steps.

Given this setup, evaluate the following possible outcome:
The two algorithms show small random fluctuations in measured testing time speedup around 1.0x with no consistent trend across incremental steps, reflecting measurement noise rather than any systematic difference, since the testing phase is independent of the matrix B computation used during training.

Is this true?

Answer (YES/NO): NO